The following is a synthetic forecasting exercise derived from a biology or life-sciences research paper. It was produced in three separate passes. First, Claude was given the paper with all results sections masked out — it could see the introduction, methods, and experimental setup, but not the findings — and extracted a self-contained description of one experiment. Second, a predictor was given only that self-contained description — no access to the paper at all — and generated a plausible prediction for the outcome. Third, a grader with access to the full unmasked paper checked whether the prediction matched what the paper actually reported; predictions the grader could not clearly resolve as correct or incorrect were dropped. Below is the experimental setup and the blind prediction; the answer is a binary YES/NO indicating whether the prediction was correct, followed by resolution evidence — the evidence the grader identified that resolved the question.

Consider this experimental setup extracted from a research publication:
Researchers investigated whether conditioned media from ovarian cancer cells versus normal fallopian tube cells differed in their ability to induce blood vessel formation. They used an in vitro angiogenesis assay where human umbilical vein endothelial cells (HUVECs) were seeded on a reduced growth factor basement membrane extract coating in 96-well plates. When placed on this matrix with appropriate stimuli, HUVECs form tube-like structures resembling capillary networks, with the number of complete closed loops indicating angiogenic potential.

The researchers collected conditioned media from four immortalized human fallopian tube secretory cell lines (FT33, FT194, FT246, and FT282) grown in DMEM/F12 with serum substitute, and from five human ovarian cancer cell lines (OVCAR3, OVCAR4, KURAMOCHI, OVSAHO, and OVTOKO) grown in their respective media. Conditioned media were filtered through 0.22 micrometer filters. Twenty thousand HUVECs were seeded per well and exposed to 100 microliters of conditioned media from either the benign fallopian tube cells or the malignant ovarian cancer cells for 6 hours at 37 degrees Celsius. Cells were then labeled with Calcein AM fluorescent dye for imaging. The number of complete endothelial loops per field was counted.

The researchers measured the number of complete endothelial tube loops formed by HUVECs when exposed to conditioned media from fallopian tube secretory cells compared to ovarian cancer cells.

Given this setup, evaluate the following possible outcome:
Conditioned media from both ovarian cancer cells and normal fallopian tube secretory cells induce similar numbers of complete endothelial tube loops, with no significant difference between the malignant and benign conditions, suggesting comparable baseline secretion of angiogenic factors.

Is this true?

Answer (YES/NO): NO